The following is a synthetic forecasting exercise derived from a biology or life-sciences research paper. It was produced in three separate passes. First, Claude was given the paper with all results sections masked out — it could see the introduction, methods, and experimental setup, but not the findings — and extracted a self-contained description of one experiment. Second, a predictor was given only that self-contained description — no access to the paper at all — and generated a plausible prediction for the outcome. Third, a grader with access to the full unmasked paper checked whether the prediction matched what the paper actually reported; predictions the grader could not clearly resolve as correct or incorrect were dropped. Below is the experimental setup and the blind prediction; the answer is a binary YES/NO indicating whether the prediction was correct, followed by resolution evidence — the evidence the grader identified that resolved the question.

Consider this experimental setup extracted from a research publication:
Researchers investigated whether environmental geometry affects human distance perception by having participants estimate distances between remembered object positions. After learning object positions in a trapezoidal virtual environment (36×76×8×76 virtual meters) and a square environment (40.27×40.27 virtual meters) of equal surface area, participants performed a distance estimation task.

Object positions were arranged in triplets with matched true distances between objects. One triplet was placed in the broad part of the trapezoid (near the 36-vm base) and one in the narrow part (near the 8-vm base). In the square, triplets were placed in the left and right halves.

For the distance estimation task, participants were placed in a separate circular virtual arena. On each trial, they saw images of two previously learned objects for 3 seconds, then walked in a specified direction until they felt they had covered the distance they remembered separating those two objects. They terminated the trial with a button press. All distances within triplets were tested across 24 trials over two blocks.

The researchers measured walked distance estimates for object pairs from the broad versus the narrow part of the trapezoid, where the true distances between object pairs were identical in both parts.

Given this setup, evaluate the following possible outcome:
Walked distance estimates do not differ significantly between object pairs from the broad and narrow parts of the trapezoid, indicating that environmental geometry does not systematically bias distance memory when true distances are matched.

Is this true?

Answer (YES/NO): NO